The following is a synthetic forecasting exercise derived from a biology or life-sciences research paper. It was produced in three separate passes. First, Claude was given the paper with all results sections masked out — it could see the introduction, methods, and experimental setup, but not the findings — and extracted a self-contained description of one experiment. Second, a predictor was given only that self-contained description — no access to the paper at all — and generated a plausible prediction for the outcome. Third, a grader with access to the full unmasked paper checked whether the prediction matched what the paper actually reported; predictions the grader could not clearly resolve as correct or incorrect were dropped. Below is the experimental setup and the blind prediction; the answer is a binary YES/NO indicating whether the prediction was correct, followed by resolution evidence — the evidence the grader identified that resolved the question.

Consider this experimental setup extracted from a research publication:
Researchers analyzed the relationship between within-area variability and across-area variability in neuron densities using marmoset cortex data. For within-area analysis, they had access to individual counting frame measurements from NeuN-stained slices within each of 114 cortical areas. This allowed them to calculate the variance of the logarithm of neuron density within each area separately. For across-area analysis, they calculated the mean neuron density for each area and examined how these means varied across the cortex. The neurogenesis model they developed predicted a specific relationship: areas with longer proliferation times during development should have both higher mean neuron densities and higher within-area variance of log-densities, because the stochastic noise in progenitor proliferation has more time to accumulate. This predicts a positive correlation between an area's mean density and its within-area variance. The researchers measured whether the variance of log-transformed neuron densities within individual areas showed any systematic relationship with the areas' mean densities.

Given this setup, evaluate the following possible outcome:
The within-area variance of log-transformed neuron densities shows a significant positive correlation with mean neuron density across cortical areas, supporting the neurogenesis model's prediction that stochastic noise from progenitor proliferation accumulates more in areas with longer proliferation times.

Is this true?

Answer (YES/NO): YES